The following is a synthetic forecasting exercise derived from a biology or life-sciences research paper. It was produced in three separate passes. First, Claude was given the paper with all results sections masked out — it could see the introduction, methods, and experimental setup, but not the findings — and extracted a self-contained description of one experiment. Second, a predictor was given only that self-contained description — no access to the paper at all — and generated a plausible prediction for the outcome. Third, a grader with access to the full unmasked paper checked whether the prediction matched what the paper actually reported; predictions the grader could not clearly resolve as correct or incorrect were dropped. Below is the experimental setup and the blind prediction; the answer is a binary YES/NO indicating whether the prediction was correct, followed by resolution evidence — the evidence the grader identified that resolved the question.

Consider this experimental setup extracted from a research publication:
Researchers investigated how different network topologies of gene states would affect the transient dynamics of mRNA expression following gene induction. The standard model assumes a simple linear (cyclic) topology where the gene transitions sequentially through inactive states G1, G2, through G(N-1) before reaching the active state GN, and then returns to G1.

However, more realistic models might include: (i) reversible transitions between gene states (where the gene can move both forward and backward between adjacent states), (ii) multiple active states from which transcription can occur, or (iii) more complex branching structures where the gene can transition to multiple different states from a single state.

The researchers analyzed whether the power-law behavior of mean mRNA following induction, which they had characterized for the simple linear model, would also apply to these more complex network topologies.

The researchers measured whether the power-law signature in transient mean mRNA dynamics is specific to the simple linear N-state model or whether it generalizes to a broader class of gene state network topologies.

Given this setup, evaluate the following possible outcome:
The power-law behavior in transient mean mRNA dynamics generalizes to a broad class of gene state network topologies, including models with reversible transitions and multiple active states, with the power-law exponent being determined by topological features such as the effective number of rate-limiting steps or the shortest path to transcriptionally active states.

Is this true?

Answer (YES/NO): NO